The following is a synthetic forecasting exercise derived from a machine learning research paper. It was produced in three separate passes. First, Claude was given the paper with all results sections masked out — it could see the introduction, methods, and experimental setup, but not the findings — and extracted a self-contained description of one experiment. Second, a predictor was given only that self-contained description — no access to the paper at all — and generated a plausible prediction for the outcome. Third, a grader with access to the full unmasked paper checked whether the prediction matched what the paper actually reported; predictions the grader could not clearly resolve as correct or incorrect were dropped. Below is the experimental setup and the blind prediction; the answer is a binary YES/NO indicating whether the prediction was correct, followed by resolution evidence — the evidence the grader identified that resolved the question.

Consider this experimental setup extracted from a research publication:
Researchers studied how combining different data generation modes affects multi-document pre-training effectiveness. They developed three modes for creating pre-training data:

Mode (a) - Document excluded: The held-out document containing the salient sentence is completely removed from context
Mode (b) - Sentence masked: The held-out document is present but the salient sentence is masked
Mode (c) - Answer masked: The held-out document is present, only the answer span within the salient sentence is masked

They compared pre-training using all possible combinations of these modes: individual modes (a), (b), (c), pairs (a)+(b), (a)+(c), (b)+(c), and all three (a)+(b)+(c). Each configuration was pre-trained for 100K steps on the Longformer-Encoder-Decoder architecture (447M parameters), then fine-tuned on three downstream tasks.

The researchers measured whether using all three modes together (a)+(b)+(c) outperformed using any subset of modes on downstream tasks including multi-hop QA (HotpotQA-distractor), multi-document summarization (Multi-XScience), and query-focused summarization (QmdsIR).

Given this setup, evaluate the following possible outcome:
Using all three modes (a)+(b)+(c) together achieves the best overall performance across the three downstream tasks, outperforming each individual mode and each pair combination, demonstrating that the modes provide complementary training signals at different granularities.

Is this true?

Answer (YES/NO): YES